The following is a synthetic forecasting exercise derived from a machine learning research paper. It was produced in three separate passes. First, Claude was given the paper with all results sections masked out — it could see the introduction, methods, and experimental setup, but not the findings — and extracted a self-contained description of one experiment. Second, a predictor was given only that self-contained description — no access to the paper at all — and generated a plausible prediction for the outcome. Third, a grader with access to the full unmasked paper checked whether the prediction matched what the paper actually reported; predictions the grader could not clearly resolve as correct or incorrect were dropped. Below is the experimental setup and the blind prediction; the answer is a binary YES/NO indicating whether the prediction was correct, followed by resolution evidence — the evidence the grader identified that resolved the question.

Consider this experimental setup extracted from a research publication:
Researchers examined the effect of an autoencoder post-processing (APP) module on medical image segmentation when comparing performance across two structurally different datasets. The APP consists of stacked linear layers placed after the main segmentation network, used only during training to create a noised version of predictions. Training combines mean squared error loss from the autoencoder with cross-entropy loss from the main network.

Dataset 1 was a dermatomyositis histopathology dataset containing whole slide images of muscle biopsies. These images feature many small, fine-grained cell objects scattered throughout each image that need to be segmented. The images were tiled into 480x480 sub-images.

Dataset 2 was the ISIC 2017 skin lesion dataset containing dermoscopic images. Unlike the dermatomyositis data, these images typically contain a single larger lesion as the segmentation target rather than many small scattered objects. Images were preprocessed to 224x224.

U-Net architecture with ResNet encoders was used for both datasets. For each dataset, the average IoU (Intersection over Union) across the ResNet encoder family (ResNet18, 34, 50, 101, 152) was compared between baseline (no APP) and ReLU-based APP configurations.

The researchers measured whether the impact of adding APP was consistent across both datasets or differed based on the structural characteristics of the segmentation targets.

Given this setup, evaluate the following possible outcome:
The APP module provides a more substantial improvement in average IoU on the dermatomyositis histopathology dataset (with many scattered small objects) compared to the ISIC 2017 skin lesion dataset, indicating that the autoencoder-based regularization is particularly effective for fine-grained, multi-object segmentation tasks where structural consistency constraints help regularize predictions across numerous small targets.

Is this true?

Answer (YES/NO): NO